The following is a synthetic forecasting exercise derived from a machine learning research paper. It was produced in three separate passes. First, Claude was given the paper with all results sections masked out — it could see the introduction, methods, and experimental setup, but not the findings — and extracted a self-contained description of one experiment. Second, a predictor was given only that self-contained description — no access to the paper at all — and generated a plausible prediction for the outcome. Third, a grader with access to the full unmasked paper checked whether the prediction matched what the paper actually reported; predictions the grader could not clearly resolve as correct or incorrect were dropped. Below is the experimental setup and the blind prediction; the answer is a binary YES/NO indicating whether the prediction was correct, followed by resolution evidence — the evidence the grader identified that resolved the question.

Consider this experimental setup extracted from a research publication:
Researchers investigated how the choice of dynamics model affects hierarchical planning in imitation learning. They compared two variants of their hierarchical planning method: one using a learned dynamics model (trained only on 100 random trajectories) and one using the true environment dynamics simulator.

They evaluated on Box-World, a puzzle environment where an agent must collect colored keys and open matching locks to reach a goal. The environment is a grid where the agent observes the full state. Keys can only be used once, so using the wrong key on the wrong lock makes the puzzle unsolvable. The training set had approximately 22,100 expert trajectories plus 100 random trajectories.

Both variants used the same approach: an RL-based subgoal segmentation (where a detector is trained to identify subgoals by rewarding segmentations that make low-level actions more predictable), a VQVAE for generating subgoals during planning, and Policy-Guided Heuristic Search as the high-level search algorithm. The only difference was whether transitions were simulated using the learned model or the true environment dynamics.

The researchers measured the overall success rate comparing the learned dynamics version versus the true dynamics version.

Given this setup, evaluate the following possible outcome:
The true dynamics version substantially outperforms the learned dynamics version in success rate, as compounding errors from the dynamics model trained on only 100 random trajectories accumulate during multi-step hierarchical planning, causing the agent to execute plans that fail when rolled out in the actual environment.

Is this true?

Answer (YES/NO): YES